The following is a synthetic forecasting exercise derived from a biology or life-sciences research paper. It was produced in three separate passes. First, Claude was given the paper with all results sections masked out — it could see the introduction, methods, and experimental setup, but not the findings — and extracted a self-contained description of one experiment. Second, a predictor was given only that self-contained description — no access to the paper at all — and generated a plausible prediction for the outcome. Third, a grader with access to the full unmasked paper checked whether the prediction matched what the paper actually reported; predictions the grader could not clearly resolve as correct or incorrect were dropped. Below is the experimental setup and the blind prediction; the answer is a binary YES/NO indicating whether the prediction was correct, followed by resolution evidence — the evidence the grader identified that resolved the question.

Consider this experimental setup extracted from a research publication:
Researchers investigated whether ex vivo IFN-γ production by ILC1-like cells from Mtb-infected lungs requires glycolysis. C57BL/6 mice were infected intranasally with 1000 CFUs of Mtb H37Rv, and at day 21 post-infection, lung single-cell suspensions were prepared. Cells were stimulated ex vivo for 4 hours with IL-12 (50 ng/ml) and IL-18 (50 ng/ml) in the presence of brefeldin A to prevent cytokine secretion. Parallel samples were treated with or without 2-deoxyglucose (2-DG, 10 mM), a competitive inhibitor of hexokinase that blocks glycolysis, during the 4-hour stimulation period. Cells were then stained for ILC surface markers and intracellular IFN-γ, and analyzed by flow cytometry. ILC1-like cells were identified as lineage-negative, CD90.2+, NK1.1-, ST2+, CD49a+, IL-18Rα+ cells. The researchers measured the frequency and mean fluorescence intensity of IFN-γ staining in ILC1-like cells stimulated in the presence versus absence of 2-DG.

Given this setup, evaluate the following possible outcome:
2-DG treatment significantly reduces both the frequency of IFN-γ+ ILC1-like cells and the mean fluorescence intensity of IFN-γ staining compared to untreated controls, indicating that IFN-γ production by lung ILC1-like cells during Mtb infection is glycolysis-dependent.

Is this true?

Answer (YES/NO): NO